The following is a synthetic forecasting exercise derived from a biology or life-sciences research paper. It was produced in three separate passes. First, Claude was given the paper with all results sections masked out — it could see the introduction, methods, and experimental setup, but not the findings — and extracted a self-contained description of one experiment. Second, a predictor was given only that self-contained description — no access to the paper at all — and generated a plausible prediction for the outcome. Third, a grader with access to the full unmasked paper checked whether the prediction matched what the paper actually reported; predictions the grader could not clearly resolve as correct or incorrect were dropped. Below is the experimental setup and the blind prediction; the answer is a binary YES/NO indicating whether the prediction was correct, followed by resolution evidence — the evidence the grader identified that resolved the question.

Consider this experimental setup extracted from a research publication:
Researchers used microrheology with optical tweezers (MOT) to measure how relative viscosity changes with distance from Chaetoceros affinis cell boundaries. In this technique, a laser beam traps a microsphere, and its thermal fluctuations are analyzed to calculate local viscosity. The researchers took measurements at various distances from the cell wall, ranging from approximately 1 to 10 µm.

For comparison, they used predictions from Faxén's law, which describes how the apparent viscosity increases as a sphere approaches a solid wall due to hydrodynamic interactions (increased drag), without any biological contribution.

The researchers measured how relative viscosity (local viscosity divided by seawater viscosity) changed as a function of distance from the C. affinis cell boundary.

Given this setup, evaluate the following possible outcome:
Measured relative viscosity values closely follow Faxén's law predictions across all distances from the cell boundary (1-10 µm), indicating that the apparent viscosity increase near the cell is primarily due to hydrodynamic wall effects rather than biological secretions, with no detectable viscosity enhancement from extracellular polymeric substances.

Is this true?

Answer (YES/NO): NO